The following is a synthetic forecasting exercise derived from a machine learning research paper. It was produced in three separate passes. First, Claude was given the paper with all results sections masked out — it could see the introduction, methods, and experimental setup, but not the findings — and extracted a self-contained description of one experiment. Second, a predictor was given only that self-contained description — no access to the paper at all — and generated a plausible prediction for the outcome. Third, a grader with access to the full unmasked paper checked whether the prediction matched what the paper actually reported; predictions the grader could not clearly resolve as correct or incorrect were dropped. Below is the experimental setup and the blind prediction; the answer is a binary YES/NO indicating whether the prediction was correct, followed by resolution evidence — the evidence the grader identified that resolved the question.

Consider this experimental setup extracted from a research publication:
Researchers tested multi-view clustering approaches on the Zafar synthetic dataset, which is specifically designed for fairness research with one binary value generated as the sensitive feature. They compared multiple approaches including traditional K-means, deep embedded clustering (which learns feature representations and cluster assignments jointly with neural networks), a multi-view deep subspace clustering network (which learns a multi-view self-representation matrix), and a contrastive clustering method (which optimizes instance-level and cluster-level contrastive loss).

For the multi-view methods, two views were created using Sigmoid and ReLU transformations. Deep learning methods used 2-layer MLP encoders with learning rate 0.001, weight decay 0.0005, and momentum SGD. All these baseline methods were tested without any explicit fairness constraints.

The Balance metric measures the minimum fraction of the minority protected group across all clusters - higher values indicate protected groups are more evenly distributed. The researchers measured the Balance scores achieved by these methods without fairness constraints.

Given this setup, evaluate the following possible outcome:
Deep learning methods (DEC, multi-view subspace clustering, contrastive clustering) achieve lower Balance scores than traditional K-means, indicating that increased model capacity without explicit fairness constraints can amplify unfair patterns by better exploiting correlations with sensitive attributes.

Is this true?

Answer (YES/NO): NO